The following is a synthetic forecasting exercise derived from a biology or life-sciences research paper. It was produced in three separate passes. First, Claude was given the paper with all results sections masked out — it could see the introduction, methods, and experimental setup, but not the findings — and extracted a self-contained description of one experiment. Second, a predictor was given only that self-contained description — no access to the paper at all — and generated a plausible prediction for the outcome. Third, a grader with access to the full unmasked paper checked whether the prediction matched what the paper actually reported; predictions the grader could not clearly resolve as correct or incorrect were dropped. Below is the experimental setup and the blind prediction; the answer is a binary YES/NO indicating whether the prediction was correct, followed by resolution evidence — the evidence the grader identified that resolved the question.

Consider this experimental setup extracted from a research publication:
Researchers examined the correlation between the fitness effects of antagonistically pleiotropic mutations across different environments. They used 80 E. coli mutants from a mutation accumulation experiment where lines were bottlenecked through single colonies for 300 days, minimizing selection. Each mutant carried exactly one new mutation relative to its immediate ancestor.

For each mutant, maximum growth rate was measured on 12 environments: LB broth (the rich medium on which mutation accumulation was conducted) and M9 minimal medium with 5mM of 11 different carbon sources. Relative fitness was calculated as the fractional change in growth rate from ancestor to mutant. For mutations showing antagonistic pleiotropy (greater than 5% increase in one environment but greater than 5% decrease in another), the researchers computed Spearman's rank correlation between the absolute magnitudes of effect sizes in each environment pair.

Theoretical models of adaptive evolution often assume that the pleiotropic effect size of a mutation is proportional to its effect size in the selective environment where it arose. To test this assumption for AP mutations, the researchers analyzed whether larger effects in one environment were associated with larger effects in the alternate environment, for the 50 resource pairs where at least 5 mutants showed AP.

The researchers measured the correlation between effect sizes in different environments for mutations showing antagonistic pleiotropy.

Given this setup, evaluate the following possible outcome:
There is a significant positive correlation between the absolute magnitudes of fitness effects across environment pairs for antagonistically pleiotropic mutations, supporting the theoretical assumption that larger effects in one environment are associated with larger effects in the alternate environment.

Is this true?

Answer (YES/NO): NO